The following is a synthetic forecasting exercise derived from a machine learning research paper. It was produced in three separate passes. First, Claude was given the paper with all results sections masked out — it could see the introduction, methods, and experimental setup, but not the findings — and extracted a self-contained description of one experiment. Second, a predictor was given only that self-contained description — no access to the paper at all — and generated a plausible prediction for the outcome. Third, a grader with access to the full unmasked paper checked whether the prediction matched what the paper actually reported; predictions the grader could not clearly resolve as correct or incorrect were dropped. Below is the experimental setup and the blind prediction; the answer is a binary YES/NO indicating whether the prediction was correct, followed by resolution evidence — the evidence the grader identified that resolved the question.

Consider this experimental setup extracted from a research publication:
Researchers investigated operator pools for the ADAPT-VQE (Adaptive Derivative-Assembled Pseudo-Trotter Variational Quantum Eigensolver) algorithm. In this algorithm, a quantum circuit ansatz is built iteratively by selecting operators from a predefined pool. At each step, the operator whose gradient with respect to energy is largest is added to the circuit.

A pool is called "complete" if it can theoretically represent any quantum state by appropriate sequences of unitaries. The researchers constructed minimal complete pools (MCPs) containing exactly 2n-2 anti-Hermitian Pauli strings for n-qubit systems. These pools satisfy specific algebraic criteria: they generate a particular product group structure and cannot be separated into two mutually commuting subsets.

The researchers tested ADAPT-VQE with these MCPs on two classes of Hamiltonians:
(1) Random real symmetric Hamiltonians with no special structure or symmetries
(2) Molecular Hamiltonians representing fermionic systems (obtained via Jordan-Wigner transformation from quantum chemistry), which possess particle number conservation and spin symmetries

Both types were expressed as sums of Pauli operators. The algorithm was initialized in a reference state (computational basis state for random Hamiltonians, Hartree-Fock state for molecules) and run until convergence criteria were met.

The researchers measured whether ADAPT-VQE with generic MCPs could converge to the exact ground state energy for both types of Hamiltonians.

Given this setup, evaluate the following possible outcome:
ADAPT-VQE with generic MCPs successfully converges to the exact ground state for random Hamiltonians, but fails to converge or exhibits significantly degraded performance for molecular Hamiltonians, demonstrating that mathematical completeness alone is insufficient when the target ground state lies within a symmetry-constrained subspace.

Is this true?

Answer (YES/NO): YES